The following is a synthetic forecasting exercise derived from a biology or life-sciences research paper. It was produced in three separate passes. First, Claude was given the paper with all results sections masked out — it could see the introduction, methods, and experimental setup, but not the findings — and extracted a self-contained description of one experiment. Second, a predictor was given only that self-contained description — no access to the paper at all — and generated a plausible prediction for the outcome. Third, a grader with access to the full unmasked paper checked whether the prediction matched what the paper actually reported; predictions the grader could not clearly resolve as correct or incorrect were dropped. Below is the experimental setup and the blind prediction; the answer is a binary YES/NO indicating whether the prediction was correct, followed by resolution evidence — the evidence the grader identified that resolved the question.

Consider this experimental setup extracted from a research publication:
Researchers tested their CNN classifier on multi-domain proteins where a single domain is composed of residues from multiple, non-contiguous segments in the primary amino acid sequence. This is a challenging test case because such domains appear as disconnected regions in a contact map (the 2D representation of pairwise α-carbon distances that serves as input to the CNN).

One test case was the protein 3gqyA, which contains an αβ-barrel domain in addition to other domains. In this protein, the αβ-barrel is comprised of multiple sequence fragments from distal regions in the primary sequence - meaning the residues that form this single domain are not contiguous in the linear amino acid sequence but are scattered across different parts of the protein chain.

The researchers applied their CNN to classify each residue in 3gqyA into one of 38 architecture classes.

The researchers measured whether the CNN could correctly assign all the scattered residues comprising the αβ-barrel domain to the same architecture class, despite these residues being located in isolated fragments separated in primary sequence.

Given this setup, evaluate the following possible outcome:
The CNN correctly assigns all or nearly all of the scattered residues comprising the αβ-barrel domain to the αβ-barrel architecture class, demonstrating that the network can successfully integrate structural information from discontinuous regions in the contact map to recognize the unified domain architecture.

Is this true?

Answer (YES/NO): YES